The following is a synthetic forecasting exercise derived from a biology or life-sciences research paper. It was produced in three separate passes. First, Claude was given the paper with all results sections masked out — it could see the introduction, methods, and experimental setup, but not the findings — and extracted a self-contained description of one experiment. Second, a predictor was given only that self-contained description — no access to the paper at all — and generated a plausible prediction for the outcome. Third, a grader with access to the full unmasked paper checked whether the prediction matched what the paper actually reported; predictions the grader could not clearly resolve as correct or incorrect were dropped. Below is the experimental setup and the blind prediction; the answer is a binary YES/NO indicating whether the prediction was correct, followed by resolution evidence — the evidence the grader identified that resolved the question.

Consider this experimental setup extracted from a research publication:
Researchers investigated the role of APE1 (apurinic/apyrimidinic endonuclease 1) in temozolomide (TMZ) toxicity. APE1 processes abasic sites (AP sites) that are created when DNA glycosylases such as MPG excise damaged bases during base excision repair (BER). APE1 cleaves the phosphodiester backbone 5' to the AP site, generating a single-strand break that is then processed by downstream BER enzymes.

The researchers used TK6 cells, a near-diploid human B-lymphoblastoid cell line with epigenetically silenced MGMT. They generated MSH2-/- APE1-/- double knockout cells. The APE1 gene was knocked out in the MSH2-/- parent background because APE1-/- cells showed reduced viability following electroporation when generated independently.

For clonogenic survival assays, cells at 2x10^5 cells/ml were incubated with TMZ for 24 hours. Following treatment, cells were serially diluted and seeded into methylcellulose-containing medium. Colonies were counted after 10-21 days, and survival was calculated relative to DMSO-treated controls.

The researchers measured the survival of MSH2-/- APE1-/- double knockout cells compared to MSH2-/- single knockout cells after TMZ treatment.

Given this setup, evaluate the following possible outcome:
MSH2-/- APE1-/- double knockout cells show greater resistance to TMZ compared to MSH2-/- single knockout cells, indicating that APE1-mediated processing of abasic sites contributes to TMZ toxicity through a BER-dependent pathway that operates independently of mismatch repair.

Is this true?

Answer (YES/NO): NO